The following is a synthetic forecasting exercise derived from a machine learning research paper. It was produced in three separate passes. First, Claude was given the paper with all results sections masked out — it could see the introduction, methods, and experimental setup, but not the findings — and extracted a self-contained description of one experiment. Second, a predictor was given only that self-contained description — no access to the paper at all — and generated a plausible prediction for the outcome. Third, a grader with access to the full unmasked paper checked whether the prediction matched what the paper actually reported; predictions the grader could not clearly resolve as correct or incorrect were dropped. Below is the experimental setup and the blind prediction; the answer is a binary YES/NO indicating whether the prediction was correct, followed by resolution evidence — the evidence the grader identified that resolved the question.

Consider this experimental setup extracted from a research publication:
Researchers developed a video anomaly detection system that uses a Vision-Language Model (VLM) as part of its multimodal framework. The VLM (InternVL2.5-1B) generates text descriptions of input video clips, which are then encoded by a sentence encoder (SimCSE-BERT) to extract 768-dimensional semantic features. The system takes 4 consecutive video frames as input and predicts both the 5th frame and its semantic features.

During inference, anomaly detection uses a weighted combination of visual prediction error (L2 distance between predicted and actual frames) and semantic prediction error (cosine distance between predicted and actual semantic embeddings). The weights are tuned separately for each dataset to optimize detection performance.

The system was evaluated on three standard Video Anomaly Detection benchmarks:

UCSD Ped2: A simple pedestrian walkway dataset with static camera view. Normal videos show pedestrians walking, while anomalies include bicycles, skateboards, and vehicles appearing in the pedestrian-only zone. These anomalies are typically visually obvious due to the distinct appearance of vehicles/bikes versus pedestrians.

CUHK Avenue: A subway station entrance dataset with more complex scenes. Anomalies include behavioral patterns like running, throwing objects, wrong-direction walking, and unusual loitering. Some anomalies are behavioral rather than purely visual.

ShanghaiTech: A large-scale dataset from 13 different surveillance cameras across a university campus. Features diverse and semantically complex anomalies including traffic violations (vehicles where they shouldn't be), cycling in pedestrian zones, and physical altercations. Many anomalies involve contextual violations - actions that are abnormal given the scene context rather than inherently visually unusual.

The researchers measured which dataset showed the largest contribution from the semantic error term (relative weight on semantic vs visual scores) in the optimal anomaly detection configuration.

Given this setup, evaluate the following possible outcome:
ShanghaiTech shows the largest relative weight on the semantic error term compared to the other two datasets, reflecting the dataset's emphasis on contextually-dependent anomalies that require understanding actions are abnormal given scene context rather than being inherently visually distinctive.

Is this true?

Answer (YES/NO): YES